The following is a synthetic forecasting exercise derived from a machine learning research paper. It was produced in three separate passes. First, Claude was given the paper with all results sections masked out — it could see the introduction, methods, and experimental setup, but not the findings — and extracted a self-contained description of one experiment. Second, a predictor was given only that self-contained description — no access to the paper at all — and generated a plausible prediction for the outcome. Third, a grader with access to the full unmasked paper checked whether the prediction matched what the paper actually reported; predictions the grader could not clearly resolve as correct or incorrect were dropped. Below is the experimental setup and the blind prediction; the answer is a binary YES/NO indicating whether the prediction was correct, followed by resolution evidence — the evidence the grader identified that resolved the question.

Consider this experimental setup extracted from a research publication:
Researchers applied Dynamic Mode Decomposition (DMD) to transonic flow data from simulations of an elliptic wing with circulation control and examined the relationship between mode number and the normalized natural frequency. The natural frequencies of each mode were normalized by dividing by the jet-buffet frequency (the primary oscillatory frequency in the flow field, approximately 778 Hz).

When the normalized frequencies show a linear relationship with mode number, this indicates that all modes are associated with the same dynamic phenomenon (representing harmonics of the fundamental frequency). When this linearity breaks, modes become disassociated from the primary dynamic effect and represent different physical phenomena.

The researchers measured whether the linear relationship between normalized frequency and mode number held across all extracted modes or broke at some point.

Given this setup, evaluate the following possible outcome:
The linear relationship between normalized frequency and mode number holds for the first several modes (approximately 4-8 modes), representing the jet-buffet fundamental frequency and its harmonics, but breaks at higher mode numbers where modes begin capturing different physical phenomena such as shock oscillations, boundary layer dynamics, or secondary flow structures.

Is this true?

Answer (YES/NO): NO